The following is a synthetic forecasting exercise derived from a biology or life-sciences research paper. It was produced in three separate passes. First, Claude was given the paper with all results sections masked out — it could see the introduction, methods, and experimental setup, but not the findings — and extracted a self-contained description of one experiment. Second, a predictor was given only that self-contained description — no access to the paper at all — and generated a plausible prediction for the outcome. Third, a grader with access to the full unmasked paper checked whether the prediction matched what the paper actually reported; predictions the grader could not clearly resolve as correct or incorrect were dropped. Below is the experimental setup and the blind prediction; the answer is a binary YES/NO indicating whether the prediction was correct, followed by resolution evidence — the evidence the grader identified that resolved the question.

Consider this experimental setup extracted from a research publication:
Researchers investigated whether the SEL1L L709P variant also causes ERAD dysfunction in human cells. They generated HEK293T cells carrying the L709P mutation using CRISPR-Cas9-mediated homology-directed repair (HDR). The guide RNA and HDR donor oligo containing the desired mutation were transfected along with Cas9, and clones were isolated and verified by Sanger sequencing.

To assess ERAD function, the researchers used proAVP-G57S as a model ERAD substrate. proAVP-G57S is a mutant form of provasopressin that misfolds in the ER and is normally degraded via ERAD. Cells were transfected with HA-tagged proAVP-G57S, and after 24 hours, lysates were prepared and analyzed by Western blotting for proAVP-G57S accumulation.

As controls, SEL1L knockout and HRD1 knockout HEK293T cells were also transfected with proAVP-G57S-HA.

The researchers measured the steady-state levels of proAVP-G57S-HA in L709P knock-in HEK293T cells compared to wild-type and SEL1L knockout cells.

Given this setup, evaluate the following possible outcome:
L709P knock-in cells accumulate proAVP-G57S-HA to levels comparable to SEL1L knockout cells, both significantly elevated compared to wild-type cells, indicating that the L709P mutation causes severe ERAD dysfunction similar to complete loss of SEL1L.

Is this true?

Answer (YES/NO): YES